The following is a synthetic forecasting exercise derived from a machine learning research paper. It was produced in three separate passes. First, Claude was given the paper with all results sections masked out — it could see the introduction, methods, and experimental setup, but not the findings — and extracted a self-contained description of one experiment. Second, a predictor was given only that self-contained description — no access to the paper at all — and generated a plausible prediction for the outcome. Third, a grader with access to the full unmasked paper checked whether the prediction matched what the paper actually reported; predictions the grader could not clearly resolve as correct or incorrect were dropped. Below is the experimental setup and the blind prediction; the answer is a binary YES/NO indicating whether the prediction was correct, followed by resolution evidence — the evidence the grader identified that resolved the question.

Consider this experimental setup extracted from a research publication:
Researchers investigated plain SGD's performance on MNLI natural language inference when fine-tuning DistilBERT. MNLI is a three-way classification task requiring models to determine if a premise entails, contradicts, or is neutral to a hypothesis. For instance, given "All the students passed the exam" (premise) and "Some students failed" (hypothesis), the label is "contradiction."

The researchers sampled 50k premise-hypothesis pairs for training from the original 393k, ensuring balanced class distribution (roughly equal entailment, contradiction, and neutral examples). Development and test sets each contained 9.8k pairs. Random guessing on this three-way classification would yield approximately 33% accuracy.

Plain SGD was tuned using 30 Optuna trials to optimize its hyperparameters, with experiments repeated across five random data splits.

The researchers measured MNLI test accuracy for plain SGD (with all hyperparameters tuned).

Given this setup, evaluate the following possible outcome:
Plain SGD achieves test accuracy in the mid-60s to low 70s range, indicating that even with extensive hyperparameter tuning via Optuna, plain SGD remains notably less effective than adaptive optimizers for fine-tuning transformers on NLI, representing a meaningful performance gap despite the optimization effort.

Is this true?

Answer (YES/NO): NO